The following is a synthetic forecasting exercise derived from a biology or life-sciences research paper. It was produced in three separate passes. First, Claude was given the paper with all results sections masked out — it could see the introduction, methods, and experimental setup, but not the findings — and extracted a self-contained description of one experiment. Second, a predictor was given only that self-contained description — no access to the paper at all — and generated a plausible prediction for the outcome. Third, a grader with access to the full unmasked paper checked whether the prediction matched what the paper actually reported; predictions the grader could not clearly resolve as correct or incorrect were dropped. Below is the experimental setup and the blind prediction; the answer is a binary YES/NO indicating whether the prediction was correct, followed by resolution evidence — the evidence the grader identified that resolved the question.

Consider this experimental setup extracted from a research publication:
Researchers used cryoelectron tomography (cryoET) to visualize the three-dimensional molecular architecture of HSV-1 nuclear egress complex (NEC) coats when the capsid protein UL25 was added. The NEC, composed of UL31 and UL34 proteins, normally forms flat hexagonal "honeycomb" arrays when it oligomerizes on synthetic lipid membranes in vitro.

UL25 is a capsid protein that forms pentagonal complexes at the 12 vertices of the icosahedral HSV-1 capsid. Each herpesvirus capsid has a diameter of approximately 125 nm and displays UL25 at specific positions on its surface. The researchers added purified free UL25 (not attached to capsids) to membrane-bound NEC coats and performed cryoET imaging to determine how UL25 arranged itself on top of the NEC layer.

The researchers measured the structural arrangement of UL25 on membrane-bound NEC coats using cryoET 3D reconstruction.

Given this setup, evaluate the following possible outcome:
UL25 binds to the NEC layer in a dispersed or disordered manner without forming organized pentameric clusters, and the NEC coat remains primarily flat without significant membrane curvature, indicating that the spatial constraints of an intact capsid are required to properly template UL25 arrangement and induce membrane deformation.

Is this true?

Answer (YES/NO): NO